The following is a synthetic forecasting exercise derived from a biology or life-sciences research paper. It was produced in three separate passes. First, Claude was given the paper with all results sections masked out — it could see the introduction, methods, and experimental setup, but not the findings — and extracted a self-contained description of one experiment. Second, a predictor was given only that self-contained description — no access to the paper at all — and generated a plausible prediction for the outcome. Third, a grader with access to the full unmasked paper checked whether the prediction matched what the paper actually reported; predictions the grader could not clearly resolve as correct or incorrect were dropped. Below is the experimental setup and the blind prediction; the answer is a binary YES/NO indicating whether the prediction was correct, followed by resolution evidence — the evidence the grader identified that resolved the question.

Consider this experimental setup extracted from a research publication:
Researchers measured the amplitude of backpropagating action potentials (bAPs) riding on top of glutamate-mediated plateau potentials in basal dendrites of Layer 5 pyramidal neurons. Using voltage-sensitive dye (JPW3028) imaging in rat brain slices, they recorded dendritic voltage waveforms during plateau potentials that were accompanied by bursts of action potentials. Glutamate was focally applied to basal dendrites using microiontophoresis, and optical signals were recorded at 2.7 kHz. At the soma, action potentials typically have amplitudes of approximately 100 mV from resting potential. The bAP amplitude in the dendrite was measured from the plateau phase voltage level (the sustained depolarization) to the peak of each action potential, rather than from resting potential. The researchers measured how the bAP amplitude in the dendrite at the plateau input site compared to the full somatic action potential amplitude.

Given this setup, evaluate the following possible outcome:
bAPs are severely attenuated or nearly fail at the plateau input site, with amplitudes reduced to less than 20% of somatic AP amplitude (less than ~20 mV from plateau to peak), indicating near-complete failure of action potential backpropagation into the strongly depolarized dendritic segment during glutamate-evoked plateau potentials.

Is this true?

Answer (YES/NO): YES